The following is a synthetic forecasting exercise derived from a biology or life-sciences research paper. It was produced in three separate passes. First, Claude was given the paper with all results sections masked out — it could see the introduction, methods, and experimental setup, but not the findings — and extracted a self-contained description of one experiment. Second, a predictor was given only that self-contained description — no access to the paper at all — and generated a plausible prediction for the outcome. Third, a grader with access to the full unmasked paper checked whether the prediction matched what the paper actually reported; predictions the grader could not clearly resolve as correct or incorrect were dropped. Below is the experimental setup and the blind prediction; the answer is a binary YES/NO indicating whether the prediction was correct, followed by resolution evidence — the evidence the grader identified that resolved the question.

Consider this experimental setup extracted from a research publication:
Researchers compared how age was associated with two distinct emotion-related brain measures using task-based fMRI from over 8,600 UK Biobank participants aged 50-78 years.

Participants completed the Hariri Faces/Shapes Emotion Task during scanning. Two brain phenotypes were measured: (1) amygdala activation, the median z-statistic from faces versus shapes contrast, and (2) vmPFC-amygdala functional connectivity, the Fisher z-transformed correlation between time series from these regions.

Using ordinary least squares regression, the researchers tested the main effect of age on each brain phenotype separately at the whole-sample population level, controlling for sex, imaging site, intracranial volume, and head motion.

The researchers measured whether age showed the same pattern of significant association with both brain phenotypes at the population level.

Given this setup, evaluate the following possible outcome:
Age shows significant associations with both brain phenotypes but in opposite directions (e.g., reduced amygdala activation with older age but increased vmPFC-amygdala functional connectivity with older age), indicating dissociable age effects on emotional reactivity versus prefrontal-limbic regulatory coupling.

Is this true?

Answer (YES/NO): NO